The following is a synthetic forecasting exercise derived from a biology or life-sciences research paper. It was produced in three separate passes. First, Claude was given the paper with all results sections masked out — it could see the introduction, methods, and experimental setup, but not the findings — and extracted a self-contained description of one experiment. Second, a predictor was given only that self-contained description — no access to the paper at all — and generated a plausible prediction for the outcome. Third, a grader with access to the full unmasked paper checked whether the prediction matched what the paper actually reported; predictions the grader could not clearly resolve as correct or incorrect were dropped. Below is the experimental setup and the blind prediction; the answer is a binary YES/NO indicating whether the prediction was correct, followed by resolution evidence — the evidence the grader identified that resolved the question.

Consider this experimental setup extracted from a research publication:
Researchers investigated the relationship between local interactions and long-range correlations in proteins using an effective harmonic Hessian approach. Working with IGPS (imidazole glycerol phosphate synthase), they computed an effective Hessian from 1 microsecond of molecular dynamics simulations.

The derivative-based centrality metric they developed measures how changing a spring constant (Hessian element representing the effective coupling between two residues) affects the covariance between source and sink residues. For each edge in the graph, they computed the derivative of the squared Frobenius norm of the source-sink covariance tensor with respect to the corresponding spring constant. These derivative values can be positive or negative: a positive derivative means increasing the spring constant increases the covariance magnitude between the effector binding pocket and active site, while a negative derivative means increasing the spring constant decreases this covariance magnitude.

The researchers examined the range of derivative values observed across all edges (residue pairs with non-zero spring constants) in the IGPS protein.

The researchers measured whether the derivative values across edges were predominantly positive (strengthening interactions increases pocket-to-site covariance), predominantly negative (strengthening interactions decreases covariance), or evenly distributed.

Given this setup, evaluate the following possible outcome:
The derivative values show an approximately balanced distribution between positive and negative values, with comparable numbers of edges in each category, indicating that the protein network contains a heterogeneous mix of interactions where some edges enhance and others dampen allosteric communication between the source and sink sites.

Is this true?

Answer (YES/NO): NO